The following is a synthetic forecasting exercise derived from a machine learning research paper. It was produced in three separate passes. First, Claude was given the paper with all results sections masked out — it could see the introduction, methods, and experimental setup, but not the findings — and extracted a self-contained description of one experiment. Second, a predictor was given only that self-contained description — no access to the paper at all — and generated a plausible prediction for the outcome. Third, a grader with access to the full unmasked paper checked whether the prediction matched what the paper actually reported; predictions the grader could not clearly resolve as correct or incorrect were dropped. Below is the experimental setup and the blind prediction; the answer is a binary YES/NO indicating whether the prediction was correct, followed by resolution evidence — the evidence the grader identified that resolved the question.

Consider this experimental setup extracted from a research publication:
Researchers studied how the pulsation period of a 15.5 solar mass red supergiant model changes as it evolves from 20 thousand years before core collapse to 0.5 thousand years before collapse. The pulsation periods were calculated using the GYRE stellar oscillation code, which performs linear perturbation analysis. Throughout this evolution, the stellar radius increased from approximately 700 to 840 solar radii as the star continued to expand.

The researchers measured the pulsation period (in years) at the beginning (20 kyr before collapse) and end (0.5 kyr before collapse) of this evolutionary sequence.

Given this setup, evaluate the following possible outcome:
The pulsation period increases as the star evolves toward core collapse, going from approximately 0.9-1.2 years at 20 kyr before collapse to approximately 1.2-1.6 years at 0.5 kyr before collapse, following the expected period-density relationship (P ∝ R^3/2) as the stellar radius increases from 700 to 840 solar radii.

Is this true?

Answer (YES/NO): YES